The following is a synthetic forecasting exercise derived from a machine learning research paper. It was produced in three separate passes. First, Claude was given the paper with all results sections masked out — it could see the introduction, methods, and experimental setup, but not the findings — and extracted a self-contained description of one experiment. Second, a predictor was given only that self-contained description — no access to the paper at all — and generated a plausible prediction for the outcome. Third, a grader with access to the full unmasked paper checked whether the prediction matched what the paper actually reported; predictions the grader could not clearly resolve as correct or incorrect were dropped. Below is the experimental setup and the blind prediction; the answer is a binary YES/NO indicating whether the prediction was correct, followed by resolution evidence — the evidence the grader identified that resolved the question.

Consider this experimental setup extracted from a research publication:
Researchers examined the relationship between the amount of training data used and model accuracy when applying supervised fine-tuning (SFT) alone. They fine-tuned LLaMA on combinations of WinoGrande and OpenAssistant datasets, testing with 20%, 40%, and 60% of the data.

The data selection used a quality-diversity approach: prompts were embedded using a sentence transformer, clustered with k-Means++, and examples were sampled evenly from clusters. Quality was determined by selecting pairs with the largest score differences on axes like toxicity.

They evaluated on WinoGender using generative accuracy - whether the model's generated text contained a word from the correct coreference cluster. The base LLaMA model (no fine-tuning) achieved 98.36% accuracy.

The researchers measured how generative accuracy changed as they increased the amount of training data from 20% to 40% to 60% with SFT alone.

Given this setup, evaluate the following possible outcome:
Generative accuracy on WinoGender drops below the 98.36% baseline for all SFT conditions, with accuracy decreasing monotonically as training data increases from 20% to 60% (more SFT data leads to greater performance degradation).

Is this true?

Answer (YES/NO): NO